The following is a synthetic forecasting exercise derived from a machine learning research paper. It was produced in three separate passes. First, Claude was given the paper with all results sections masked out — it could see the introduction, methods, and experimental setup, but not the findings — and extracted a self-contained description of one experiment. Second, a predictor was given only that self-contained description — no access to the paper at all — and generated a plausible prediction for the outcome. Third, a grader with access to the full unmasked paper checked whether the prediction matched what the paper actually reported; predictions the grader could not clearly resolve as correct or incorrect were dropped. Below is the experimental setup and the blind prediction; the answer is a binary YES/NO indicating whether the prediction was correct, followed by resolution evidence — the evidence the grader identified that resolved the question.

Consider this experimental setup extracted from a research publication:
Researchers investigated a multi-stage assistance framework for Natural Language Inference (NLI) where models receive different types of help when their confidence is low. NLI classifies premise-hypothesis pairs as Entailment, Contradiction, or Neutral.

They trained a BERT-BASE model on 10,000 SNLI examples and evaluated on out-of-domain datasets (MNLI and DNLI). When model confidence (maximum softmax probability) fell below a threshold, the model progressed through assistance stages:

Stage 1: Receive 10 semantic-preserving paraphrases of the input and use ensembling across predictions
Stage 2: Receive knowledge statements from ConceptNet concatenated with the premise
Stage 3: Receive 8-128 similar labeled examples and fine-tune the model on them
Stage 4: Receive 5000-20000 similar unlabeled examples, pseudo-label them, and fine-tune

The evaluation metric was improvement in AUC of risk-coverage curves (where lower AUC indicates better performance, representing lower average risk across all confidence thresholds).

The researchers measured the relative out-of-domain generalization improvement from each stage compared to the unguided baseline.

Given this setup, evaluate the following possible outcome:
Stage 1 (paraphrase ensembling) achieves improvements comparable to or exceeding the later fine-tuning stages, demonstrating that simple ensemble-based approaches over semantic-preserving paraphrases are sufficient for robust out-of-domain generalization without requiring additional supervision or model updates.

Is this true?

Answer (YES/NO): NO